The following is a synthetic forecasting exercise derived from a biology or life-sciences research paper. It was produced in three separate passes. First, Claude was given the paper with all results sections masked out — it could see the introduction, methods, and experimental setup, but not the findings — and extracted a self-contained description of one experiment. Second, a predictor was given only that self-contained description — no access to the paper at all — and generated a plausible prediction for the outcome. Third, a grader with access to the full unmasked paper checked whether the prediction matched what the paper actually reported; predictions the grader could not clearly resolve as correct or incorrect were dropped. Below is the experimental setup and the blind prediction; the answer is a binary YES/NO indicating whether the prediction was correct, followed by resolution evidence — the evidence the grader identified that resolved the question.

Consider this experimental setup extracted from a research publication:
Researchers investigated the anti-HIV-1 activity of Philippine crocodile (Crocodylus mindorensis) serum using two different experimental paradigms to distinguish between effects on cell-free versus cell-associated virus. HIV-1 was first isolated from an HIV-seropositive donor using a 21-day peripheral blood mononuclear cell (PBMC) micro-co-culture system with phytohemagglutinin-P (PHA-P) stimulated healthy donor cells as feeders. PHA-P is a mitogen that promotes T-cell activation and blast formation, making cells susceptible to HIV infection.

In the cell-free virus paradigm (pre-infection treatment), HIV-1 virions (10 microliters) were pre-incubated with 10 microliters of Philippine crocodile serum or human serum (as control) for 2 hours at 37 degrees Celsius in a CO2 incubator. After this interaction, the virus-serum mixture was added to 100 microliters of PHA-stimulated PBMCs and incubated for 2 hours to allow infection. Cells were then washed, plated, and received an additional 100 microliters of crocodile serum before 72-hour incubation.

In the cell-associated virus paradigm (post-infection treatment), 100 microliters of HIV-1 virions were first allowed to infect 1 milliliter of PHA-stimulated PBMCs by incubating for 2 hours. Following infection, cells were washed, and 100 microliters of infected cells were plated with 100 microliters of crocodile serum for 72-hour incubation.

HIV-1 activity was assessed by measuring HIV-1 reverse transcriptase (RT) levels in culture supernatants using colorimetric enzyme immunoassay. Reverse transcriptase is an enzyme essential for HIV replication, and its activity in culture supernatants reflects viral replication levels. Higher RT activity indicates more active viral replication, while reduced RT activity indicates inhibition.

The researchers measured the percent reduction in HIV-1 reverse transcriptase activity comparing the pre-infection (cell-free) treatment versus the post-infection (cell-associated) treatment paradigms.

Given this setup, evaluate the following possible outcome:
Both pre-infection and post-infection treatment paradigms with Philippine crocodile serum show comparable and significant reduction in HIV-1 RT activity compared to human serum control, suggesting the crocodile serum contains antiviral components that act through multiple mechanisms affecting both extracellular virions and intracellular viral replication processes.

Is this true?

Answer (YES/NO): NO